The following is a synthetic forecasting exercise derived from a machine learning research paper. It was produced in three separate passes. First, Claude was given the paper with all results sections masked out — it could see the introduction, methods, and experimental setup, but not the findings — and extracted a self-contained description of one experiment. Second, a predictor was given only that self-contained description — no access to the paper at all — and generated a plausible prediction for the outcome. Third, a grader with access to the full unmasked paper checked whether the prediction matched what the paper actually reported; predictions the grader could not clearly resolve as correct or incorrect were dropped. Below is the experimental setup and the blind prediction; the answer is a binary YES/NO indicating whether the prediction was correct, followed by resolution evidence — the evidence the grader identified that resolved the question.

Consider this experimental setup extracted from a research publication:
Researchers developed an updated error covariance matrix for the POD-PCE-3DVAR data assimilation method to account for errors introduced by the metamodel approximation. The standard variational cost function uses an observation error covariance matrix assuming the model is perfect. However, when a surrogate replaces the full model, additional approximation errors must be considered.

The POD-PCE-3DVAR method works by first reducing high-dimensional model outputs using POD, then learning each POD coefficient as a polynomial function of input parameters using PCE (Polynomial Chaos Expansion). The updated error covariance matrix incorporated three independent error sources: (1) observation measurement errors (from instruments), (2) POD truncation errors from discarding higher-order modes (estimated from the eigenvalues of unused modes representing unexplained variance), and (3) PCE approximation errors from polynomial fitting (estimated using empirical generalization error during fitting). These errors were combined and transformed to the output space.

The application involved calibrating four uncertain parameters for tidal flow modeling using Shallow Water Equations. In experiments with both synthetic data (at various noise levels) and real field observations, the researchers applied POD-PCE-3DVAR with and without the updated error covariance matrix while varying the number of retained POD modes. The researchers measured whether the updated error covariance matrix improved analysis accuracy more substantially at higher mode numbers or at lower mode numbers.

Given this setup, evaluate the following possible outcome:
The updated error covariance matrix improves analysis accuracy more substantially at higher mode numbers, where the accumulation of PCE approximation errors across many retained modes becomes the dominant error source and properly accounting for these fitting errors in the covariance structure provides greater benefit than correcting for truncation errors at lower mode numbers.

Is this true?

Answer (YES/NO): YES